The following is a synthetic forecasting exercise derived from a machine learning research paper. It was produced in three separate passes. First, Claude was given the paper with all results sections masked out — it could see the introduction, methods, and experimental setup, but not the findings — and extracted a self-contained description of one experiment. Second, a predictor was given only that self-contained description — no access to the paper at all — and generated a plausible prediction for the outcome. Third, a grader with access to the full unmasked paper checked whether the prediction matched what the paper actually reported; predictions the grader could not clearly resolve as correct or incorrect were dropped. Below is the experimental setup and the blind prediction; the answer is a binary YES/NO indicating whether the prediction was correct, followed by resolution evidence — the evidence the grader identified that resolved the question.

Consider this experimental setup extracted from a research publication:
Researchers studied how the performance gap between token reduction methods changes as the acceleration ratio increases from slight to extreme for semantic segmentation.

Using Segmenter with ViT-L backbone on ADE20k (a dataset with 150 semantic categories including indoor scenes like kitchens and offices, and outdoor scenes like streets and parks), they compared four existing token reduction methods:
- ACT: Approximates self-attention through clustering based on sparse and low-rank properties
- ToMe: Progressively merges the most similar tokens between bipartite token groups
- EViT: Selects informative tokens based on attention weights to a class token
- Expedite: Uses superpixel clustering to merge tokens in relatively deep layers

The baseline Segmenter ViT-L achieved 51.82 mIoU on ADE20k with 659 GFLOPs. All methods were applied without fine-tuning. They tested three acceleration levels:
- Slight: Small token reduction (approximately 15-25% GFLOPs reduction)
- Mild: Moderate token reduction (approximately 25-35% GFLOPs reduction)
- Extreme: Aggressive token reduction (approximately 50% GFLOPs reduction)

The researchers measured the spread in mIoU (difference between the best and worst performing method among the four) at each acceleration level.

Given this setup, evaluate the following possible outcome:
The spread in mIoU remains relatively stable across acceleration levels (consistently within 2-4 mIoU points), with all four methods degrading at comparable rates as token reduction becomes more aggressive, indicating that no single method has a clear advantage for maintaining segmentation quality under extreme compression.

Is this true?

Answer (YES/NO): NO